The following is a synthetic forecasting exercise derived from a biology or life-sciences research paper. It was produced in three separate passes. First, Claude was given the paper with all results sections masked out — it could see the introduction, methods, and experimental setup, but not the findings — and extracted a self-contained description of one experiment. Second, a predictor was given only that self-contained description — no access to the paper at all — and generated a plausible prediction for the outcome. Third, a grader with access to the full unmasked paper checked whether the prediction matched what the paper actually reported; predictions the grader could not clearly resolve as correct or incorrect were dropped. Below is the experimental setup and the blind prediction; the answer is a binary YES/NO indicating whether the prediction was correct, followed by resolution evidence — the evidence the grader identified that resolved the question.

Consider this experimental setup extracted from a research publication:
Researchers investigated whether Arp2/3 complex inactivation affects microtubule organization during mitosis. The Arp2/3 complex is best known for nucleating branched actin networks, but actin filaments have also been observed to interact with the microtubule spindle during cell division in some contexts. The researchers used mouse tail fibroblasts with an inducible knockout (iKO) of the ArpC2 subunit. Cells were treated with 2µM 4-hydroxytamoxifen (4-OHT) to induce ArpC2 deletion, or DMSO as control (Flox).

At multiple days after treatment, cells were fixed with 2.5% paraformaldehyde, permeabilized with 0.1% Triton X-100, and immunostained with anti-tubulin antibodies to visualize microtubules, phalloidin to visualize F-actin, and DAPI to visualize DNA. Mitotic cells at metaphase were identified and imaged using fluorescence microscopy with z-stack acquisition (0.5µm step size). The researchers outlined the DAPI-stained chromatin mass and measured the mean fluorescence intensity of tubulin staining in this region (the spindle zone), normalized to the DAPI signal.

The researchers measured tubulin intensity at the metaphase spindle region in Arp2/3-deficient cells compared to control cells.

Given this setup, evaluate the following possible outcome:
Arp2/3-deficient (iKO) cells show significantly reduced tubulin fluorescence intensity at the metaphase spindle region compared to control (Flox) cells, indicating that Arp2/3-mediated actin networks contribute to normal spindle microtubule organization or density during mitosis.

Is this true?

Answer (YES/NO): NO